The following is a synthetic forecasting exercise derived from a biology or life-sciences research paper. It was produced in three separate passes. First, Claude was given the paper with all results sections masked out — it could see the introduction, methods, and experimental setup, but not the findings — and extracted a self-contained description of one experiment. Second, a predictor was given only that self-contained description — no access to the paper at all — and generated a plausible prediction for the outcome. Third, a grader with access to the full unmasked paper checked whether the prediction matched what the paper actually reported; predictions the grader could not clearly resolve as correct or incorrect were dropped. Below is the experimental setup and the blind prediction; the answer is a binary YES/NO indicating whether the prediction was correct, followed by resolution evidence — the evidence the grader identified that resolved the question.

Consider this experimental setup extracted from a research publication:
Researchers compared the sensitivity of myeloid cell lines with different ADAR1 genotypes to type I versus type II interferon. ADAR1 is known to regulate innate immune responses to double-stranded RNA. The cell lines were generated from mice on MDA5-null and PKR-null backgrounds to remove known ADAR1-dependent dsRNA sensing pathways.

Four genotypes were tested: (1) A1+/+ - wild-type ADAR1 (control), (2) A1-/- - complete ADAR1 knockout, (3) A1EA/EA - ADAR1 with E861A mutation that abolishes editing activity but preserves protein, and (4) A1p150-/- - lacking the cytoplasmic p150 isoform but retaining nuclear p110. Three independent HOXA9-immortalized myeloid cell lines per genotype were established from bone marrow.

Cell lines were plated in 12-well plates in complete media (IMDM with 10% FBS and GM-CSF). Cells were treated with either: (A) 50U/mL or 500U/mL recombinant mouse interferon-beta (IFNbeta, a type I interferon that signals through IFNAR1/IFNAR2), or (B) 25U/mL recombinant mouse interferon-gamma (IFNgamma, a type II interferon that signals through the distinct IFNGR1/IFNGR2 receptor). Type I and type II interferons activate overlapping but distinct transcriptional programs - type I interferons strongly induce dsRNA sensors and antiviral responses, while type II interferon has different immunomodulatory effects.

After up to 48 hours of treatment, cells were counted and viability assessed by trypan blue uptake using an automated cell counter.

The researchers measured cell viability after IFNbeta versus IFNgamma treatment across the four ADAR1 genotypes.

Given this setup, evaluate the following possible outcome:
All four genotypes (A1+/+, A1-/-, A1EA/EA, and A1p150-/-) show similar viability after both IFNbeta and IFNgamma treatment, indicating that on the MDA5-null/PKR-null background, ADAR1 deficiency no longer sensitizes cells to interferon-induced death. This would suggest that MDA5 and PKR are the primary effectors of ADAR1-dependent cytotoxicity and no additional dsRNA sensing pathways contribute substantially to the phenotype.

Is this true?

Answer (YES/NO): NO